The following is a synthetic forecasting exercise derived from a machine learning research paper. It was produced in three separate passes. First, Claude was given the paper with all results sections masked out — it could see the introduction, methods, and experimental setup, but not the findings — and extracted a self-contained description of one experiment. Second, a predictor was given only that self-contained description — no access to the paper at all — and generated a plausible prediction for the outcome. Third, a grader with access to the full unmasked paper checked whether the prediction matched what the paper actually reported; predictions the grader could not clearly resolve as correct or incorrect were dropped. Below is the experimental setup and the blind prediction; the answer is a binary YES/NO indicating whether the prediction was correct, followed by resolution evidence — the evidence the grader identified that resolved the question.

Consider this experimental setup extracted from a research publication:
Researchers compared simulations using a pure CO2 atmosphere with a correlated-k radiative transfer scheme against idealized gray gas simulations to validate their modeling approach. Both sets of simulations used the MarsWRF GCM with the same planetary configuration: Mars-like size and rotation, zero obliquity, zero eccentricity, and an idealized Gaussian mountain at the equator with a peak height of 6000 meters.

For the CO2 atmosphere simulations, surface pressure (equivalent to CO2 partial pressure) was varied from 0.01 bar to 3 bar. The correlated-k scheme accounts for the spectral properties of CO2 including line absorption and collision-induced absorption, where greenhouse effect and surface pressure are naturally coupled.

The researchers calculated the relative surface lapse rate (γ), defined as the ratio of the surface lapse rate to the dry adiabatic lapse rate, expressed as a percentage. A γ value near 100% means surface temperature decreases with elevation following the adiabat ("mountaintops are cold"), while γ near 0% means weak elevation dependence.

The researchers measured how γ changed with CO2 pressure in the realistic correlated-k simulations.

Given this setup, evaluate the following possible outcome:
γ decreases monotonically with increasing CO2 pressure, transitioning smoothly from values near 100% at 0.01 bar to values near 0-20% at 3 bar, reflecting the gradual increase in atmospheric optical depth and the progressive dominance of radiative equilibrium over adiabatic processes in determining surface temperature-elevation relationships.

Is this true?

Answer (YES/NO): NO